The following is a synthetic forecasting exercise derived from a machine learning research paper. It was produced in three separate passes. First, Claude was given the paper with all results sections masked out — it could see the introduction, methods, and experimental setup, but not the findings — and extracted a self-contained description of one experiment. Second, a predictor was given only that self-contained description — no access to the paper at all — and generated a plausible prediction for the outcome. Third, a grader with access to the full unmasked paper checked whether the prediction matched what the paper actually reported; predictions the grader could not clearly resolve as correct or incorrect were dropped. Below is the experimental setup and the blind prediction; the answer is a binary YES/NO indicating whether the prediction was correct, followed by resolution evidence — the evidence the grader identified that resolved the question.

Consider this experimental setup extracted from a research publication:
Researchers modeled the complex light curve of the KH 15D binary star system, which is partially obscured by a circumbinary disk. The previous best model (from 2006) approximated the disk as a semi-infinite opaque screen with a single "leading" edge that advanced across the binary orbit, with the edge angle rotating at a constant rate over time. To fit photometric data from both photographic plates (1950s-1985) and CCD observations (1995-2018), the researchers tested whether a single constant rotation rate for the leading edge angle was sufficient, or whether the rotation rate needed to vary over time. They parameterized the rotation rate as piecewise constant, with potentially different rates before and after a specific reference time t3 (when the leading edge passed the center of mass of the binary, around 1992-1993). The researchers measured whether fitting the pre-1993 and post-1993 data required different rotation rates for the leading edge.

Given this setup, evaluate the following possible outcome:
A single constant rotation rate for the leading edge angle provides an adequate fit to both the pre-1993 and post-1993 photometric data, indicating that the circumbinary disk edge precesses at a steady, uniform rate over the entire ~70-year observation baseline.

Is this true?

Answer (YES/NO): NO